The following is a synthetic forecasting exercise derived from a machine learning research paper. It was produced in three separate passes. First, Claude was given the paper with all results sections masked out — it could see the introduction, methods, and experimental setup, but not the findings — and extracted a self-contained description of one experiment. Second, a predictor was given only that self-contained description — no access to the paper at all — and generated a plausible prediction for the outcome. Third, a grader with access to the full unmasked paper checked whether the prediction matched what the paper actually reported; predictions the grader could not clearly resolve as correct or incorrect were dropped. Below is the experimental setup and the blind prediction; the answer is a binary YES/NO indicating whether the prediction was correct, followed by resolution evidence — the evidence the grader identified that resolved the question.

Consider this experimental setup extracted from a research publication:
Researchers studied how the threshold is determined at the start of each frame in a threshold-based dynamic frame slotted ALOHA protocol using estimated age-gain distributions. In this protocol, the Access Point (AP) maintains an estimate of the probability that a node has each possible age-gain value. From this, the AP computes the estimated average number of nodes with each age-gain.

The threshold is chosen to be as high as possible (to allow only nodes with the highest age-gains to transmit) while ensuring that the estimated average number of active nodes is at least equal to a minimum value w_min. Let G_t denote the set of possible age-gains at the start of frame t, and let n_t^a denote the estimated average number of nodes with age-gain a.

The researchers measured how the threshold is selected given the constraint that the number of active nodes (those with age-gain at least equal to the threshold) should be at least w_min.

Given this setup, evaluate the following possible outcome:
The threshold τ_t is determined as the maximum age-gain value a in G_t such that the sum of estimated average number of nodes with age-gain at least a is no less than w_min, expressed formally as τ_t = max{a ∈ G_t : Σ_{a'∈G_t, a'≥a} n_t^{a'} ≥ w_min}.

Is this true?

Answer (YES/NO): YES